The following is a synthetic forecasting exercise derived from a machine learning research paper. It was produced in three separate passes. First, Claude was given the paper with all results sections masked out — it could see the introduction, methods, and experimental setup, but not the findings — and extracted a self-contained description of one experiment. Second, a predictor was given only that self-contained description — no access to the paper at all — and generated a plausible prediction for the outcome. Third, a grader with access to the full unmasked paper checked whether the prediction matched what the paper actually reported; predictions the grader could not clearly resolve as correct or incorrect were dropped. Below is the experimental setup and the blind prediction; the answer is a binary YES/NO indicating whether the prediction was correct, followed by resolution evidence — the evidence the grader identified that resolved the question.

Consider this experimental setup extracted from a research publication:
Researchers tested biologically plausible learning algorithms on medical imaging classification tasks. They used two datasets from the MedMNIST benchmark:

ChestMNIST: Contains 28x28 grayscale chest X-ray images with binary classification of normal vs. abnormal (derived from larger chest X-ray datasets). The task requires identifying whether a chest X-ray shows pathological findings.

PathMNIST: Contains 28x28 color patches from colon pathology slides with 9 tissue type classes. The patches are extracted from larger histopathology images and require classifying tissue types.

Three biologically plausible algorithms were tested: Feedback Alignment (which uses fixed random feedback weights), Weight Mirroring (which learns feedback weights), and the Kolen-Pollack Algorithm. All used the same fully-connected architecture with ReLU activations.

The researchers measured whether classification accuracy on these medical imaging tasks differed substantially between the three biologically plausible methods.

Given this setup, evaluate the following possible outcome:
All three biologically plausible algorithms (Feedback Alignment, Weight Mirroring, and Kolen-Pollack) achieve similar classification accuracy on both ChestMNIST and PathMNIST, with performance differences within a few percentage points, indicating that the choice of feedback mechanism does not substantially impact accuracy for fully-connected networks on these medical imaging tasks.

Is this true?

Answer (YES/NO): YES